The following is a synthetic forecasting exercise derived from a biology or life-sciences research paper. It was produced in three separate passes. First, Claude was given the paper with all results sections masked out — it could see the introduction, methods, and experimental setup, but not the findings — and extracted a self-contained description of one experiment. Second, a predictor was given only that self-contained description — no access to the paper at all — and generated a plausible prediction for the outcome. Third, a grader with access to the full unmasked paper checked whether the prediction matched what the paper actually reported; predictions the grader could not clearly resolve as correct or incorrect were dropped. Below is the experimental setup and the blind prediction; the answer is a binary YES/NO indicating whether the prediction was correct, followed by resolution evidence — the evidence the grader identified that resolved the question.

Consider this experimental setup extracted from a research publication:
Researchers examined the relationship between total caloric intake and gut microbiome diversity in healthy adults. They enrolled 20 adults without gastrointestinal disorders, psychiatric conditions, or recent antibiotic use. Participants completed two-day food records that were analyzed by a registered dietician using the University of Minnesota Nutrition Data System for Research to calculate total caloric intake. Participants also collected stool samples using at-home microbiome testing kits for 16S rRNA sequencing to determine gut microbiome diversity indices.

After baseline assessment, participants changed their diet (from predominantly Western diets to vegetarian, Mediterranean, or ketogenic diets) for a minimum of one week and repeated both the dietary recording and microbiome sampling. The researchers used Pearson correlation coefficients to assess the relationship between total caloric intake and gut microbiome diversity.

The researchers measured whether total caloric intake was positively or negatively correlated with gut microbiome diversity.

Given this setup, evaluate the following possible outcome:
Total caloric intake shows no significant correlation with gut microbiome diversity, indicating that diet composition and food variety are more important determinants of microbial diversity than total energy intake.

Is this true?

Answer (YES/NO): NO